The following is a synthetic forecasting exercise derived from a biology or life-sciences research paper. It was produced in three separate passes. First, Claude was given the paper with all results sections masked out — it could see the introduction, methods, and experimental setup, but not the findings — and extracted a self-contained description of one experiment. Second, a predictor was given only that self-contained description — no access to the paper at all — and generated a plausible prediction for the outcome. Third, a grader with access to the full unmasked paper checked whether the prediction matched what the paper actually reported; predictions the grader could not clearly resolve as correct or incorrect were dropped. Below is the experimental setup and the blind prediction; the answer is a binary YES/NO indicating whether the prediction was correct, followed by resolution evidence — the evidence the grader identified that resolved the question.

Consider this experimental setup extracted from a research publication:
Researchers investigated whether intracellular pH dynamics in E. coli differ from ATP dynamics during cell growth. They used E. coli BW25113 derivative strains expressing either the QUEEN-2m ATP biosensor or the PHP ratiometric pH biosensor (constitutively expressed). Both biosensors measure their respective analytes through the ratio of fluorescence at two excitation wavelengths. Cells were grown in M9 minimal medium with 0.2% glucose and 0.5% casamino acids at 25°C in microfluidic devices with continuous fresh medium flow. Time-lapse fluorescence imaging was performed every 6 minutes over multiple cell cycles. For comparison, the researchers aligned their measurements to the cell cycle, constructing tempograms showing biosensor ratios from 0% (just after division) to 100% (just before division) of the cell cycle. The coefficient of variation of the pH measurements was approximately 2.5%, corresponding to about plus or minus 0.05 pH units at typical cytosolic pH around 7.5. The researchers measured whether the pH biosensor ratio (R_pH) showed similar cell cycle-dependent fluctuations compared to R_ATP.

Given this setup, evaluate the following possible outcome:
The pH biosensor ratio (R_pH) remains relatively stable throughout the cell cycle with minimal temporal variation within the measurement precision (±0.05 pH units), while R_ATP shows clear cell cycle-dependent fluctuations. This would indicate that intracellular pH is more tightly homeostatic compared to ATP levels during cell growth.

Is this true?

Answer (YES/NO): YES